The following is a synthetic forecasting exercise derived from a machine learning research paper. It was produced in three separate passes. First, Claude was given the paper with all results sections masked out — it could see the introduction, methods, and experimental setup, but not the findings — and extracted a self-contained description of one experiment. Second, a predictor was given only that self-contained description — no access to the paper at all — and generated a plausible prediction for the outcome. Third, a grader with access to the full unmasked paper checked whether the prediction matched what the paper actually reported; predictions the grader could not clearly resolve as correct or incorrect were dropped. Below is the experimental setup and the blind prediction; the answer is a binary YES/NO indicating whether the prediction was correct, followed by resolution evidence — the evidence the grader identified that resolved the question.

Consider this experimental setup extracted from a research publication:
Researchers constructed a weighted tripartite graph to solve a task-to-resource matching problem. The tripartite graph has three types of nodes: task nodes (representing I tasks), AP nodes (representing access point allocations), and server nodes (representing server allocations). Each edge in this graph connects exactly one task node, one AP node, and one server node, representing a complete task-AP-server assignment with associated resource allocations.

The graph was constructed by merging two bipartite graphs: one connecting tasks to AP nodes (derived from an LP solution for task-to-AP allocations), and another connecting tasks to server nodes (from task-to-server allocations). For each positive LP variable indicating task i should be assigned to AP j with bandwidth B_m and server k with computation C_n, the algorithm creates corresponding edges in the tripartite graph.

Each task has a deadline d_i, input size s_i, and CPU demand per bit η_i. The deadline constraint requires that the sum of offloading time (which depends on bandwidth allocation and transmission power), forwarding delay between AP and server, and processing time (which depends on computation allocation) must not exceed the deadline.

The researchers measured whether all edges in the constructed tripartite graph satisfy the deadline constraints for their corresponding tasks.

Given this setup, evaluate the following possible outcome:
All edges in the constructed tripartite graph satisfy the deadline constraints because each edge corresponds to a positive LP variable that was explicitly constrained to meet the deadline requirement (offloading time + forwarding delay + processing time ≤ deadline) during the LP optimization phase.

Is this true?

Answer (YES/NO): YES